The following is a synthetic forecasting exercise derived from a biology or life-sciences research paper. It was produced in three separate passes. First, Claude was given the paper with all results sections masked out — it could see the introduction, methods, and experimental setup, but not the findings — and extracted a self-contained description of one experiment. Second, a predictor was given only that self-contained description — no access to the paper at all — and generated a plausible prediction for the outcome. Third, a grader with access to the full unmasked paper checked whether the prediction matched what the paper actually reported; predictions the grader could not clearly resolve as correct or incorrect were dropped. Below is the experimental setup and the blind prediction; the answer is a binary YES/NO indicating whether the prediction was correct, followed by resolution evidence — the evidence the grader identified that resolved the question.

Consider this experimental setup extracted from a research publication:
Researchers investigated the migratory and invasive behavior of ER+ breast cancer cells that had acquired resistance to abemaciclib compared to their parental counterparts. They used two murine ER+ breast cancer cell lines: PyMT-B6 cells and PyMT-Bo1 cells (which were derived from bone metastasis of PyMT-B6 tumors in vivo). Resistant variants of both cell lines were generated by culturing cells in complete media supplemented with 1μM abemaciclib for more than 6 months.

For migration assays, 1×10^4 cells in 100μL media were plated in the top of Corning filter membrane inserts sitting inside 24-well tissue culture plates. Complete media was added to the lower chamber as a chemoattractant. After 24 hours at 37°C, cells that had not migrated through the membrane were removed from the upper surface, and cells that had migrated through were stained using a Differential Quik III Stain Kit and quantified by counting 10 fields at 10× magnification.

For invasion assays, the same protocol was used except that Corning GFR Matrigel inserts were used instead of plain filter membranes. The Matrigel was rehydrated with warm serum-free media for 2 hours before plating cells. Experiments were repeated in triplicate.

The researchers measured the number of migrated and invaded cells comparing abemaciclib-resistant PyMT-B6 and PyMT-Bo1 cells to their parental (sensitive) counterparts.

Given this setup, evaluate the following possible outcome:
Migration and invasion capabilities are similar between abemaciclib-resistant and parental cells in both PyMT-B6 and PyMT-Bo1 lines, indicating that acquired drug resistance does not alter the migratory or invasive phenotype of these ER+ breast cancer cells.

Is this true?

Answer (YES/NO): NO